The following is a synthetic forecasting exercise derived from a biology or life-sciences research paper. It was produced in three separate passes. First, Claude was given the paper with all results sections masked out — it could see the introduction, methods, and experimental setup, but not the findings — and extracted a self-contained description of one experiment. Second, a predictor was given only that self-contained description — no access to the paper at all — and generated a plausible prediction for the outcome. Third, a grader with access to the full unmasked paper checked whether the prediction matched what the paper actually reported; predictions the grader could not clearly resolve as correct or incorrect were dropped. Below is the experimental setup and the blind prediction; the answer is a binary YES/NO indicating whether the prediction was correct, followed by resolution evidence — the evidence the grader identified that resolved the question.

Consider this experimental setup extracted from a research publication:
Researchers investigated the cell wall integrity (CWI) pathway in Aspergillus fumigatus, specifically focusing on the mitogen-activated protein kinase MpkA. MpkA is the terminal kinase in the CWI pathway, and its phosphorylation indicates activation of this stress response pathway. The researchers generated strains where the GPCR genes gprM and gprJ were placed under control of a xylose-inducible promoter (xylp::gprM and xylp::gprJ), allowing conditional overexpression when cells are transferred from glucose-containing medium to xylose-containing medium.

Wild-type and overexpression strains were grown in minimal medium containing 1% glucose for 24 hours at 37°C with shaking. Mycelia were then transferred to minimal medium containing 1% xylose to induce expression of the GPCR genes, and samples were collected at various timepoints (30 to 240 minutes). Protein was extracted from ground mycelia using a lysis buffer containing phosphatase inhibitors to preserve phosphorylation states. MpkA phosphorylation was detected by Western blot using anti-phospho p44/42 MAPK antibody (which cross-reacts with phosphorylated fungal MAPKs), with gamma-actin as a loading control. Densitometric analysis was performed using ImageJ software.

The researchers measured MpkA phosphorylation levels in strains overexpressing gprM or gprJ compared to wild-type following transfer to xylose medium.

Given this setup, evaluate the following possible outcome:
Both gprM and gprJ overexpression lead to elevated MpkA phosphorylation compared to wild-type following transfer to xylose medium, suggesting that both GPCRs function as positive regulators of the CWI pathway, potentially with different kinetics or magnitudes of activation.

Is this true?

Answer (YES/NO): NO